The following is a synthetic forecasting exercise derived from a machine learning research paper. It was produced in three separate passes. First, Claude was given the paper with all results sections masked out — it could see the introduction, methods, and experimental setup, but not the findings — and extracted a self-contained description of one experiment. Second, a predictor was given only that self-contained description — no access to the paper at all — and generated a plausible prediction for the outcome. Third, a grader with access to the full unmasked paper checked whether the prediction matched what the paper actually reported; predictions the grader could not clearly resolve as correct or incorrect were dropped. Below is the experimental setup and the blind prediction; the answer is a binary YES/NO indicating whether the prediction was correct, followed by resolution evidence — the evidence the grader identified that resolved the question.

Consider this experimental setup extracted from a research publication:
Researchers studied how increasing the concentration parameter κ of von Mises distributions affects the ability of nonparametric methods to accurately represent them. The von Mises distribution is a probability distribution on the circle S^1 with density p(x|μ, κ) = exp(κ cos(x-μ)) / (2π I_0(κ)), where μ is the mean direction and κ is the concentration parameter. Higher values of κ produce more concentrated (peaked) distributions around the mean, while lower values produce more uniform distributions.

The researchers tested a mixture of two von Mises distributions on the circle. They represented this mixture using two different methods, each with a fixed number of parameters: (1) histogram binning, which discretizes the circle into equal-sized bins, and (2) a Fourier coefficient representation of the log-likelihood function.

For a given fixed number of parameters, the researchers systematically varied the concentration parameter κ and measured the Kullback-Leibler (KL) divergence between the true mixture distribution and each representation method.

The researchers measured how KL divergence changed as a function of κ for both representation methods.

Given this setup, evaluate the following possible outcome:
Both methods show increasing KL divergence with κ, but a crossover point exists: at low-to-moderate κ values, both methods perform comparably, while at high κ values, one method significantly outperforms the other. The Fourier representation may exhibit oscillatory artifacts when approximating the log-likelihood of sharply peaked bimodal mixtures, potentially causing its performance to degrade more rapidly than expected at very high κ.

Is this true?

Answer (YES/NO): NO